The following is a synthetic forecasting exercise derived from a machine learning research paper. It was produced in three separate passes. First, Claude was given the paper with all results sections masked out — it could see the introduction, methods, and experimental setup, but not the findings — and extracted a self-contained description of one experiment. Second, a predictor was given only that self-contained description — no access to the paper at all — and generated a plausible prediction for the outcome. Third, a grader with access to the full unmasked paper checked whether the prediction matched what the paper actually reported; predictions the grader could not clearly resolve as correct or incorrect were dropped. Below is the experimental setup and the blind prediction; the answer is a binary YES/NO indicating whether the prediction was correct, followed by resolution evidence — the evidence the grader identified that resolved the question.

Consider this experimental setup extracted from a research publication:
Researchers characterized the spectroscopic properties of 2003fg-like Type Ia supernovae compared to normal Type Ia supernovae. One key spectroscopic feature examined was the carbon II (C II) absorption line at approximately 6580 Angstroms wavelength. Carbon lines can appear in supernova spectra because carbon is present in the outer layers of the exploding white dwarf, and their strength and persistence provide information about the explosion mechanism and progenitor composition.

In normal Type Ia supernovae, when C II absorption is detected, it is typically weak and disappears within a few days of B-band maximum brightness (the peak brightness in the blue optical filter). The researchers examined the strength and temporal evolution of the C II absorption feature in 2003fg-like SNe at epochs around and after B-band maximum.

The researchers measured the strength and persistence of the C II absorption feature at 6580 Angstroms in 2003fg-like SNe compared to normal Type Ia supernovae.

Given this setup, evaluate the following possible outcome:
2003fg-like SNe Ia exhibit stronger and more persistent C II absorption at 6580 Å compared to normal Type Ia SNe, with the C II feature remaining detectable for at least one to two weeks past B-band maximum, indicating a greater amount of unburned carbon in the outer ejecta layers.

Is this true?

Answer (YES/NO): YES